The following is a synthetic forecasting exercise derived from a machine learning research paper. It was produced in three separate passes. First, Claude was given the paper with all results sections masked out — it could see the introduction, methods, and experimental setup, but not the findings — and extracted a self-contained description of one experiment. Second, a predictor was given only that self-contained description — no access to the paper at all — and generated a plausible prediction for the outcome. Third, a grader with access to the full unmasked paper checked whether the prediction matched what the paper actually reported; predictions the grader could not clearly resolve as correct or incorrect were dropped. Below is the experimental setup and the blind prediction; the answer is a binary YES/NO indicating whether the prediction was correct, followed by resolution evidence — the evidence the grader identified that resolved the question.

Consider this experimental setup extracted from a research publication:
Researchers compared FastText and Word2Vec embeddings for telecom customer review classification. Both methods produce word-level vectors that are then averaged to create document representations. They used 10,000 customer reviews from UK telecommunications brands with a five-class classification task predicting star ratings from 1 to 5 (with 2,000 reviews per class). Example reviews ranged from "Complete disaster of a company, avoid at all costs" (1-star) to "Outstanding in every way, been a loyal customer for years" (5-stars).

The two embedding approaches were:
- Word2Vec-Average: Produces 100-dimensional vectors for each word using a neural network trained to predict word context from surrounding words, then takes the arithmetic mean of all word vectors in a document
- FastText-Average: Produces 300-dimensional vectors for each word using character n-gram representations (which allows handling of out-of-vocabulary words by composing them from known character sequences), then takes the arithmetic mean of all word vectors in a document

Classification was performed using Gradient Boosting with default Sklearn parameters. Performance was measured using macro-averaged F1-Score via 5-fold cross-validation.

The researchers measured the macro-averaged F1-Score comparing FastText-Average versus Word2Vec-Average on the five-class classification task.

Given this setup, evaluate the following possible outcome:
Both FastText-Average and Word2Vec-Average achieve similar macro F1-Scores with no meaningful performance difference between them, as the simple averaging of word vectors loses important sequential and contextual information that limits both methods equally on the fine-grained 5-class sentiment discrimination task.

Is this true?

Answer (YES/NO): YES